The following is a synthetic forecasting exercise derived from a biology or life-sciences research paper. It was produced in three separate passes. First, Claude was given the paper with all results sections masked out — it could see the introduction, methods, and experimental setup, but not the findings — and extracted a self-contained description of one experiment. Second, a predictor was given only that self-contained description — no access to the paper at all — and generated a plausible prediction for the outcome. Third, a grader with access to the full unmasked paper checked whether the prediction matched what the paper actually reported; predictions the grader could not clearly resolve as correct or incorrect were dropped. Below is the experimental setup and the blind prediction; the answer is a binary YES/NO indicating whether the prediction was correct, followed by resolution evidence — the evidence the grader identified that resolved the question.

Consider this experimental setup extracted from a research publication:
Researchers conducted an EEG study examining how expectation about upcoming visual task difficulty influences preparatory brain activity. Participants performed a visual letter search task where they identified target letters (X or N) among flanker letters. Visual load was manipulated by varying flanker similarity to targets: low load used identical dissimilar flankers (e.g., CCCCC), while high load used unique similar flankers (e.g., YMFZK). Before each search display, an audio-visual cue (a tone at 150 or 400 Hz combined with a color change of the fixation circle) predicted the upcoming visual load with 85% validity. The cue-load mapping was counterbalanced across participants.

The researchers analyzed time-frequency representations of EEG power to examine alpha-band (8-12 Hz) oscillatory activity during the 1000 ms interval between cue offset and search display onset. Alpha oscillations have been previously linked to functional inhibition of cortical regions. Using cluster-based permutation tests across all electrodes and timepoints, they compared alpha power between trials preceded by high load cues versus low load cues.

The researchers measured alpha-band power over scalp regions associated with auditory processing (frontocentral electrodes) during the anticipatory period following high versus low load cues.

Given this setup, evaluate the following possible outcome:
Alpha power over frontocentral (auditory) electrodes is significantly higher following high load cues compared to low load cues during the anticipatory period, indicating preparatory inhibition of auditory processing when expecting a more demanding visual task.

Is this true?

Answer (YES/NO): YES